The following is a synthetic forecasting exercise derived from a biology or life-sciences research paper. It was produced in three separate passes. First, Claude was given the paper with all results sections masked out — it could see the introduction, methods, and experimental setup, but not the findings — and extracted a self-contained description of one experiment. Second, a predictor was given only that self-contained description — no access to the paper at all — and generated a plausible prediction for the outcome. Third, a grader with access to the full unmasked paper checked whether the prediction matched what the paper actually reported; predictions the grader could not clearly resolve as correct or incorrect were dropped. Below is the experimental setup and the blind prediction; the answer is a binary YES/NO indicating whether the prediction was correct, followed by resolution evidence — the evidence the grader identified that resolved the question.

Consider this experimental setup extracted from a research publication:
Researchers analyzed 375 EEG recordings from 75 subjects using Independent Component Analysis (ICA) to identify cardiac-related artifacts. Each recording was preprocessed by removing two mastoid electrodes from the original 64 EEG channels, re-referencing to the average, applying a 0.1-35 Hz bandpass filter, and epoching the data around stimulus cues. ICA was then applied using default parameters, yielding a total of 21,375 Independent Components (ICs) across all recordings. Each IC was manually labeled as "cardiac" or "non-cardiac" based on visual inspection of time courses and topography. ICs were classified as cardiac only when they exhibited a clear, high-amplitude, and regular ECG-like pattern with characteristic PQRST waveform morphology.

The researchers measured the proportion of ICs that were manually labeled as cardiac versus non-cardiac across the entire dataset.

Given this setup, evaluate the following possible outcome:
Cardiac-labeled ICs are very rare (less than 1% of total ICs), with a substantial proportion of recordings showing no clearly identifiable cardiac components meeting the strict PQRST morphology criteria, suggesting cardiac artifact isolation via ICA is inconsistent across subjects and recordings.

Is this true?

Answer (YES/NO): NO